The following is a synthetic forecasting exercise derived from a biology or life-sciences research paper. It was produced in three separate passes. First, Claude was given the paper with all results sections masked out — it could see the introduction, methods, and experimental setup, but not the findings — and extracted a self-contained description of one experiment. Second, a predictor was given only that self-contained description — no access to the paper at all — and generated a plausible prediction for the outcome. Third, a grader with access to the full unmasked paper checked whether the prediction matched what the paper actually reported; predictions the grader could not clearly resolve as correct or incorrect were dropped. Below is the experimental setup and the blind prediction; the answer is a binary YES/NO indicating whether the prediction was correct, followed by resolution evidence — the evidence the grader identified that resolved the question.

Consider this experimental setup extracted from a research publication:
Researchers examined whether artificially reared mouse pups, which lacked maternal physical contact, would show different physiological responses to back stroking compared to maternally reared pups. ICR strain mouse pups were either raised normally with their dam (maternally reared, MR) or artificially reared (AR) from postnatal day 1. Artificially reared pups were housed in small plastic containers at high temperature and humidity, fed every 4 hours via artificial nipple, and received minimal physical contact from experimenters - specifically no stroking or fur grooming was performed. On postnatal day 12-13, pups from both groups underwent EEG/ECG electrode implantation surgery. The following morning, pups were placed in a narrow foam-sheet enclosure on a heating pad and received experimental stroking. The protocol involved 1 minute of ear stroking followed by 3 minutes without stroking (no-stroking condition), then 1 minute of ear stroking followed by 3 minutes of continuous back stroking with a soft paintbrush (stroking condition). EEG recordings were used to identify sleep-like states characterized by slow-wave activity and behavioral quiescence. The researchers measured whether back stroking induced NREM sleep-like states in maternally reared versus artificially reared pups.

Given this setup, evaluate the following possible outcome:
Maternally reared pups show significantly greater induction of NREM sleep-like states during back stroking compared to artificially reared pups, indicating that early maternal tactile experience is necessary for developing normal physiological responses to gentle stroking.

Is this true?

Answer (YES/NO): YES